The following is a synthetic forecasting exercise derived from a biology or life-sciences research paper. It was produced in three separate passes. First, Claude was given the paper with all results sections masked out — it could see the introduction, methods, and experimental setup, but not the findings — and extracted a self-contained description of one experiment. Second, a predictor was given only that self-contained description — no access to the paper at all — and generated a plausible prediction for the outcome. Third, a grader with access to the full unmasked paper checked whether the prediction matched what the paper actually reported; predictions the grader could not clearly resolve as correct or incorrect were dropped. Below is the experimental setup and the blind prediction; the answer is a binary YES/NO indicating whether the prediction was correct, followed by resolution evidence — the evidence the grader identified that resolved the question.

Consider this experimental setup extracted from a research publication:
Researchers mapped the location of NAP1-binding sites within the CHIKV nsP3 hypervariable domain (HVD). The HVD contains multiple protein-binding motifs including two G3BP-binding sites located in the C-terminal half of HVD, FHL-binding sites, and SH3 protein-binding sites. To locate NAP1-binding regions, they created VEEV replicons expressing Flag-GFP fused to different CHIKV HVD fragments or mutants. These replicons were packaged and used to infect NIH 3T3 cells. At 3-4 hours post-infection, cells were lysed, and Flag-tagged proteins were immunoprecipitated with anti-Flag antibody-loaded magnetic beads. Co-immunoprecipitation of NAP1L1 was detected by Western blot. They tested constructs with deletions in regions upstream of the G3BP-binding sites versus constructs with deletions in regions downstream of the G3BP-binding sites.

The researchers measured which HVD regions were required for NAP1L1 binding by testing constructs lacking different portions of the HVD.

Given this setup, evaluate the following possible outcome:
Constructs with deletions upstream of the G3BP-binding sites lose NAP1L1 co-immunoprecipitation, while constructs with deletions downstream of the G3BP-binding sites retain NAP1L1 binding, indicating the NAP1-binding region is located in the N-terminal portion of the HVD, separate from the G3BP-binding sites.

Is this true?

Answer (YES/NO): NO